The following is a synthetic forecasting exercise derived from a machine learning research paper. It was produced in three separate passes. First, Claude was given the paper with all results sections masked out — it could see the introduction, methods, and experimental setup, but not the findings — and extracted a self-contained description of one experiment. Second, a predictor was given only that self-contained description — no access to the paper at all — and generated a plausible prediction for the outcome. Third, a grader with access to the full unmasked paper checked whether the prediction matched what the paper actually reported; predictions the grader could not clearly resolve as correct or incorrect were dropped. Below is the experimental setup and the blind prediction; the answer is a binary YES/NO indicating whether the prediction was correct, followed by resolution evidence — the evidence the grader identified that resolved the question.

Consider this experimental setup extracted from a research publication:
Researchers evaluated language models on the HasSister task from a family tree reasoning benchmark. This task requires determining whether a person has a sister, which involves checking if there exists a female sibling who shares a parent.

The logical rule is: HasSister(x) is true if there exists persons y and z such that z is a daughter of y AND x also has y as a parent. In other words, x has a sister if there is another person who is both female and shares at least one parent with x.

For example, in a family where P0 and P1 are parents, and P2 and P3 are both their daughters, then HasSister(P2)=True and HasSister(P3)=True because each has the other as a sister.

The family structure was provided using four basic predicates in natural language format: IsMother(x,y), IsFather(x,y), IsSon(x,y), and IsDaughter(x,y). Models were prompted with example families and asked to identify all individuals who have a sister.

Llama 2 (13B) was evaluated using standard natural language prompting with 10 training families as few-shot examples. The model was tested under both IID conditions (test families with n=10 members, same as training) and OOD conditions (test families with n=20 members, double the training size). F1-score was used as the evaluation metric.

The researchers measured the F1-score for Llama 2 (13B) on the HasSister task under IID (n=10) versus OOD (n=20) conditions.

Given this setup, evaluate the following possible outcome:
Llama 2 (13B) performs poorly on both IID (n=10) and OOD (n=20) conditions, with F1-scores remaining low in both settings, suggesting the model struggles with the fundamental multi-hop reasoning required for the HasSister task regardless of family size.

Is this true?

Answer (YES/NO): NO